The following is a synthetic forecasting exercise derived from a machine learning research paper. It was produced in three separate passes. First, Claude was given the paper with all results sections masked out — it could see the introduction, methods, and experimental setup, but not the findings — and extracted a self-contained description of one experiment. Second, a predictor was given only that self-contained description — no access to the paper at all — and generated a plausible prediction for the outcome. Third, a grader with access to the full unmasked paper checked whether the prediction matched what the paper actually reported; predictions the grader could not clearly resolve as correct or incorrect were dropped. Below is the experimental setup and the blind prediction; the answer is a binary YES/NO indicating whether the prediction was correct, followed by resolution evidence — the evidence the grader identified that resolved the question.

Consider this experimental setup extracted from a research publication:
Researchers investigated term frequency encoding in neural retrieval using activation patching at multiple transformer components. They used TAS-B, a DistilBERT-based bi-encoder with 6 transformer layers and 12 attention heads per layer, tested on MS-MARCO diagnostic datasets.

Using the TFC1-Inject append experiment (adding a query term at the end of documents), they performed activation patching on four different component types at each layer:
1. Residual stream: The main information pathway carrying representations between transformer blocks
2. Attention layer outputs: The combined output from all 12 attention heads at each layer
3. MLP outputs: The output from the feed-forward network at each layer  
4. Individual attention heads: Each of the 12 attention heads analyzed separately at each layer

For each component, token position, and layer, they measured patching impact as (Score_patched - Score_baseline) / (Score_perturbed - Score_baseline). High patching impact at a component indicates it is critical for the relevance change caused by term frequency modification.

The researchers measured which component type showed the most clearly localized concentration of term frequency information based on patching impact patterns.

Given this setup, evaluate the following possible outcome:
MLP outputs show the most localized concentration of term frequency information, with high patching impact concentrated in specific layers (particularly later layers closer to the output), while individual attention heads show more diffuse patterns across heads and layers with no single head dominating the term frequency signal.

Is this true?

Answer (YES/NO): NO